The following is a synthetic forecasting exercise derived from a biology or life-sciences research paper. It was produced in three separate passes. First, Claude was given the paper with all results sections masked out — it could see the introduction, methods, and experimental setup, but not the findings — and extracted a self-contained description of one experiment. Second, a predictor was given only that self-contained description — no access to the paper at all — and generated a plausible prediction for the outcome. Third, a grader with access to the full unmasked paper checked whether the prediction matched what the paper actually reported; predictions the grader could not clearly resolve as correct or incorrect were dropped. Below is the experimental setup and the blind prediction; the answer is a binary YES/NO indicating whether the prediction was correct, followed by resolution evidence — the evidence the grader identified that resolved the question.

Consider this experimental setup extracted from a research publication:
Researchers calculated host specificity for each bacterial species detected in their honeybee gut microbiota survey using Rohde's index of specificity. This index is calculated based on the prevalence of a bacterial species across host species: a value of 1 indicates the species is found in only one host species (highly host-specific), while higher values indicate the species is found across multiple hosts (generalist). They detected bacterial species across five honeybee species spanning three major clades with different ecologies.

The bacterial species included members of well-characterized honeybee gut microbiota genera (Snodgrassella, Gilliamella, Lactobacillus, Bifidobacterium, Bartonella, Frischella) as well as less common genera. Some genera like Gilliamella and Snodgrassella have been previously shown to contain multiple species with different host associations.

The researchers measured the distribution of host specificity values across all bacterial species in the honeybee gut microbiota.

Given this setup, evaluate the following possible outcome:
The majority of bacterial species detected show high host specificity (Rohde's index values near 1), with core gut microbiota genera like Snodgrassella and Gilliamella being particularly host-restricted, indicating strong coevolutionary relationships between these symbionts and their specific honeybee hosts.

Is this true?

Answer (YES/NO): NO